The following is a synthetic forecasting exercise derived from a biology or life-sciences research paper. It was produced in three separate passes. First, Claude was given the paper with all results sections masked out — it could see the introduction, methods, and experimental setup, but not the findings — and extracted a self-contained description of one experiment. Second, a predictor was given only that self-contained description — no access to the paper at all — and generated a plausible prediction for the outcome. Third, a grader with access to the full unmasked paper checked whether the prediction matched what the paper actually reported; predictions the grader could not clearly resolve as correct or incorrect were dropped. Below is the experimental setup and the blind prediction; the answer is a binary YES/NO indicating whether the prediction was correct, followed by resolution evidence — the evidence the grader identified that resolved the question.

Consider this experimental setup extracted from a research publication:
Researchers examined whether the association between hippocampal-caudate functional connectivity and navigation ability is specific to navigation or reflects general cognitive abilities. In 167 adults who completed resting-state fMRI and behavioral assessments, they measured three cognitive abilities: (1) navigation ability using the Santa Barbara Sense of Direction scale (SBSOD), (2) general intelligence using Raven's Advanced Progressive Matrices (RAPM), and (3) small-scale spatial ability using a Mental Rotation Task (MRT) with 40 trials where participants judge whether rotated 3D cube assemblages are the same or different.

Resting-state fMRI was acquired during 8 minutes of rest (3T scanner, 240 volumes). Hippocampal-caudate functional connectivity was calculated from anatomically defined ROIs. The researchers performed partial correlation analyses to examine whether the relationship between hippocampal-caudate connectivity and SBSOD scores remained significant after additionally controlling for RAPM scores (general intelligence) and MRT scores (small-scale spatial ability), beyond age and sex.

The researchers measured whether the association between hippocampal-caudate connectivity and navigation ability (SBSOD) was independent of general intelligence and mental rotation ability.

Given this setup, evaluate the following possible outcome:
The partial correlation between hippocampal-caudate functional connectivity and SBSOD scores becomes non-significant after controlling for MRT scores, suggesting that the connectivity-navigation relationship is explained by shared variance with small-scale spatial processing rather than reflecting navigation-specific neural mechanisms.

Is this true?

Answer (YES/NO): NO